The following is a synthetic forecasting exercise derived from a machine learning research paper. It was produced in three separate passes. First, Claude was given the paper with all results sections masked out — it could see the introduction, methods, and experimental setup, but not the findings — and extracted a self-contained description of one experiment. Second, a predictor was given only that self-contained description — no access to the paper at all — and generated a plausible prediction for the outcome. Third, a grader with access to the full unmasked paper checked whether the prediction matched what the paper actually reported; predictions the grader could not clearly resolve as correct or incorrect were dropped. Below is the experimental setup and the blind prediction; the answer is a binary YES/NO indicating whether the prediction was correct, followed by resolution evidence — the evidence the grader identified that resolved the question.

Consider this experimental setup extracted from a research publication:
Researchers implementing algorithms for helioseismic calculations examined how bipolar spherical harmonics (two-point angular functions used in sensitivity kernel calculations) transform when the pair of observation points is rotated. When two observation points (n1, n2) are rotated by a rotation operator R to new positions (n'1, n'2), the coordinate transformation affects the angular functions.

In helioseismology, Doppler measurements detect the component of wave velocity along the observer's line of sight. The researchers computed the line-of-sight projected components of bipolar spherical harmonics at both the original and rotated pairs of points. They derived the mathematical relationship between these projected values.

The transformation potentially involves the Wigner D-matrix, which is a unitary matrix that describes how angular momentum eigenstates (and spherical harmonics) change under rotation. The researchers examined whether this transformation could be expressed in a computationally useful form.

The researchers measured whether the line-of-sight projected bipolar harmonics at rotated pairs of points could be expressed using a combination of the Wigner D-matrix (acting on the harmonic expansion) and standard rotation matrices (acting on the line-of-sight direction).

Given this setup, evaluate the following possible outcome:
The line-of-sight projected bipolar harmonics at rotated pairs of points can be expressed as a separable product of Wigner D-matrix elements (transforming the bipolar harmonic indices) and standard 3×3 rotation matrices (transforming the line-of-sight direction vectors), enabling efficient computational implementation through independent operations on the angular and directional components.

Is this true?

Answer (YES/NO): YES